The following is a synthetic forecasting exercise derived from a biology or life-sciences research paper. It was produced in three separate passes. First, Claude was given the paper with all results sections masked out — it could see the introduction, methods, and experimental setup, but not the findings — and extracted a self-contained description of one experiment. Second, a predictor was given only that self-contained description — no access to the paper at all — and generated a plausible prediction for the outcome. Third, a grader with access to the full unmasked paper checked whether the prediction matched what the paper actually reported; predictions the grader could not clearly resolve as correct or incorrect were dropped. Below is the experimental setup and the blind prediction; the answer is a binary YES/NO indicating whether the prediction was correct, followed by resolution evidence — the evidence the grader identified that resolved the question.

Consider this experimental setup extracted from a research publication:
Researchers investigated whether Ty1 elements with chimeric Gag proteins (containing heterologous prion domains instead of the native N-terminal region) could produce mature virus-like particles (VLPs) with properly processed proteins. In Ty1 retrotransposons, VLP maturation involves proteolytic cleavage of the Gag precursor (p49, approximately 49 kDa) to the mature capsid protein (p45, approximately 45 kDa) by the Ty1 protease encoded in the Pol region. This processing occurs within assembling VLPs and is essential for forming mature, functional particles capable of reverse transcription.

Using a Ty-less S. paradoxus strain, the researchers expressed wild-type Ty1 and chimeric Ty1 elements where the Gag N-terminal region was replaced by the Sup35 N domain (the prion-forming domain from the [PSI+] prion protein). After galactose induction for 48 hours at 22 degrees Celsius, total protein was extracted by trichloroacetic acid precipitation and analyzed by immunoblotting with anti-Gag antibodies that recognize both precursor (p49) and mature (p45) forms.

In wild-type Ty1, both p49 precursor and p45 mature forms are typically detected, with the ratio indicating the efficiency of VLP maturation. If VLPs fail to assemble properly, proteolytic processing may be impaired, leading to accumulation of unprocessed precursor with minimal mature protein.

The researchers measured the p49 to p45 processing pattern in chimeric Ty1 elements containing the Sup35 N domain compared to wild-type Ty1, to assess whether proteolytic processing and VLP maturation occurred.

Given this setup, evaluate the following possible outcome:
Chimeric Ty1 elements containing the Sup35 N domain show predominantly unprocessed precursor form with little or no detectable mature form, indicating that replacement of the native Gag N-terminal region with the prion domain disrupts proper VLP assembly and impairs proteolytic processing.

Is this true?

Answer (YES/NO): NO